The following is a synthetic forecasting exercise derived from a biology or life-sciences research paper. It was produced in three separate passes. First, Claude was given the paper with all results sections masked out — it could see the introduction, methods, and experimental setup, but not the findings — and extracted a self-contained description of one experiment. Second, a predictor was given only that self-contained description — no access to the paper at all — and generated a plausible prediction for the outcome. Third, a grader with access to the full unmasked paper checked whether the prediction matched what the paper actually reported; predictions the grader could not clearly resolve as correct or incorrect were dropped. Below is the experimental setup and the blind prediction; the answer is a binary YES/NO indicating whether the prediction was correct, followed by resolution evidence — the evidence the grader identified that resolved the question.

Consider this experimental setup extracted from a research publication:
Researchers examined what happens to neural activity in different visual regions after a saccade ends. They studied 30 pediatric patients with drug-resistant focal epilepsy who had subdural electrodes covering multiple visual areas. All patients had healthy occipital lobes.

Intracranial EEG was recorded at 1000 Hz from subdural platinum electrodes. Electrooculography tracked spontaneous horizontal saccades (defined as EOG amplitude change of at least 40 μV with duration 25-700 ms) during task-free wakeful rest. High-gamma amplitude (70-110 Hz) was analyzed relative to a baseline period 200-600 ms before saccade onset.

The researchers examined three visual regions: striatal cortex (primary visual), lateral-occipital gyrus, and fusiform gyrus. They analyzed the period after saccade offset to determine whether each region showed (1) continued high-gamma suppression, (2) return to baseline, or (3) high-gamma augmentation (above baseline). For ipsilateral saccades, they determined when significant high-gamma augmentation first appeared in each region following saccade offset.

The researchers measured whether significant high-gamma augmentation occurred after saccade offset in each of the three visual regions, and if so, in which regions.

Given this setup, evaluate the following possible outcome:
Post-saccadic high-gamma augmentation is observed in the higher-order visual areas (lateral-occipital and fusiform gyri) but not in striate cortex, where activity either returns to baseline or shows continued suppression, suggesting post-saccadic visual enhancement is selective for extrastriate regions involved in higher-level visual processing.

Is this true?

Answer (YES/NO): NO